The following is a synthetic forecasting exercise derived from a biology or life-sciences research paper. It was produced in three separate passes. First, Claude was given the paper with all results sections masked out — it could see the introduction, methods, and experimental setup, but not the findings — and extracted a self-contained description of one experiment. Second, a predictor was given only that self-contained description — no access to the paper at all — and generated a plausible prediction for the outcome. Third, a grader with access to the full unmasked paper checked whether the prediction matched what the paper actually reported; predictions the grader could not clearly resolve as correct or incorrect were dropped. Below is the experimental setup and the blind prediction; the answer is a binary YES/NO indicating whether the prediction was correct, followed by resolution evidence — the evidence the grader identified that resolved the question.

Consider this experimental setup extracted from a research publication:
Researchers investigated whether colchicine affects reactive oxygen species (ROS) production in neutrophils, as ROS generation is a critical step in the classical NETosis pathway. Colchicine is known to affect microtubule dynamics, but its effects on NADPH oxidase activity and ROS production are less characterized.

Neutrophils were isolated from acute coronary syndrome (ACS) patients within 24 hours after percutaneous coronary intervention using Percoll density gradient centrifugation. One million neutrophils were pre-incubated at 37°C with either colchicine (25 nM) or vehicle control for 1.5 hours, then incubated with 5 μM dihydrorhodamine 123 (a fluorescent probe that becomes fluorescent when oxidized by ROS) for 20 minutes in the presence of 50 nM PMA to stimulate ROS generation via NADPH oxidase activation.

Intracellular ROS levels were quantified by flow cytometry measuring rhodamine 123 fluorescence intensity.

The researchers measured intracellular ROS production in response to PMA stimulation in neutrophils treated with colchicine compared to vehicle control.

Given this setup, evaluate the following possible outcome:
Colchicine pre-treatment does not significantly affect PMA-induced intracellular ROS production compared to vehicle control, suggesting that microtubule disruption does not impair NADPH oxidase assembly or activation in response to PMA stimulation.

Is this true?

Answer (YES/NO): YES